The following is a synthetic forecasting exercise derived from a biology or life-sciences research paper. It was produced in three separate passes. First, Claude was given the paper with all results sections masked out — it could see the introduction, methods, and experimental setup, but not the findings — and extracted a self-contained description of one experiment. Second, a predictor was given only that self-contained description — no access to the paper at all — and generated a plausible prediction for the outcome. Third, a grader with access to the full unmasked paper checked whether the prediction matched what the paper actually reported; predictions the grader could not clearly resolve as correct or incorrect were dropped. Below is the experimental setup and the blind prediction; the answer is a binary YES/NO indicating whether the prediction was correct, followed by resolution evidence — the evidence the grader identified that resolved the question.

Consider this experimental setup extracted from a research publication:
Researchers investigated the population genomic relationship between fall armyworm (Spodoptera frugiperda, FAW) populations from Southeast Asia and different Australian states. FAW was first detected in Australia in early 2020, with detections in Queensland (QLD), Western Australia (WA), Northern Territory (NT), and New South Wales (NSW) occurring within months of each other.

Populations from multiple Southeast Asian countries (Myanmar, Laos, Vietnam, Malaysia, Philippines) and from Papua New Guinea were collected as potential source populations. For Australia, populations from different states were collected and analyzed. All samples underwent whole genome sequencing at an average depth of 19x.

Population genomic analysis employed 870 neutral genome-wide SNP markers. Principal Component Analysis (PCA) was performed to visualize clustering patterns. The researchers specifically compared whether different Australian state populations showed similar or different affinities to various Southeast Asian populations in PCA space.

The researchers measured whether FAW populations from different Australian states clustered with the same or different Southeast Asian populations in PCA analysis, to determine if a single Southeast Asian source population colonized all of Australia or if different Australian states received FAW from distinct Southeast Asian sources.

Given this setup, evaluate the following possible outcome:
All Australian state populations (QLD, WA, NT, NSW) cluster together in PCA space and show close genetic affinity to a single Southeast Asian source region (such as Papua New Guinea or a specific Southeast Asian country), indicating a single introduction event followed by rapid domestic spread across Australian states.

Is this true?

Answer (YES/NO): NO